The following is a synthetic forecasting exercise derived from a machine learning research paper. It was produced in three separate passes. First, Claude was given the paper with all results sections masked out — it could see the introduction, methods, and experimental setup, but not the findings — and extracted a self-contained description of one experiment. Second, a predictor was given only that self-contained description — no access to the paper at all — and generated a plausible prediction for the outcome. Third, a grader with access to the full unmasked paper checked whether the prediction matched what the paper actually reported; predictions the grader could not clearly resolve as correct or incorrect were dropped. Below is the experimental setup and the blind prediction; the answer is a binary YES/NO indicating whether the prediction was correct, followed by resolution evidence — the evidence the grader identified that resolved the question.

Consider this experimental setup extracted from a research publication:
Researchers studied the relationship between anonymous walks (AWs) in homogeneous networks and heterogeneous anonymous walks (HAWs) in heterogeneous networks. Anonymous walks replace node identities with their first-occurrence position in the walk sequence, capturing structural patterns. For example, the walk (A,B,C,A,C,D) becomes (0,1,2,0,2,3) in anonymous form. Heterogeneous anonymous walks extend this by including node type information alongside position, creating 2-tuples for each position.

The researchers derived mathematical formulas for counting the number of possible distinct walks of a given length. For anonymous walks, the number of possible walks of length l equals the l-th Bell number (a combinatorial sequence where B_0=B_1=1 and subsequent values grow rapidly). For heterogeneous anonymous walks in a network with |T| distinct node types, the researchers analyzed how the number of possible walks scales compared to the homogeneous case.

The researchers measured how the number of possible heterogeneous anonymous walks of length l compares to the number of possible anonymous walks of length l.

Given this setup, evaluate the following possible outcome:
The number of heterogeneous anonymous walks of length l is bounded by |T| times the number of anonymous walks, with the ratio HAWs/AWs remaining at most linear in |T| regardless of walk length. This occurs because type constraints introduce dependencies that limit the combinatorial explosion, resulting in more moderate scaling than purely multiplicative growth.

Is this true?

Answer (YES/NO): NO